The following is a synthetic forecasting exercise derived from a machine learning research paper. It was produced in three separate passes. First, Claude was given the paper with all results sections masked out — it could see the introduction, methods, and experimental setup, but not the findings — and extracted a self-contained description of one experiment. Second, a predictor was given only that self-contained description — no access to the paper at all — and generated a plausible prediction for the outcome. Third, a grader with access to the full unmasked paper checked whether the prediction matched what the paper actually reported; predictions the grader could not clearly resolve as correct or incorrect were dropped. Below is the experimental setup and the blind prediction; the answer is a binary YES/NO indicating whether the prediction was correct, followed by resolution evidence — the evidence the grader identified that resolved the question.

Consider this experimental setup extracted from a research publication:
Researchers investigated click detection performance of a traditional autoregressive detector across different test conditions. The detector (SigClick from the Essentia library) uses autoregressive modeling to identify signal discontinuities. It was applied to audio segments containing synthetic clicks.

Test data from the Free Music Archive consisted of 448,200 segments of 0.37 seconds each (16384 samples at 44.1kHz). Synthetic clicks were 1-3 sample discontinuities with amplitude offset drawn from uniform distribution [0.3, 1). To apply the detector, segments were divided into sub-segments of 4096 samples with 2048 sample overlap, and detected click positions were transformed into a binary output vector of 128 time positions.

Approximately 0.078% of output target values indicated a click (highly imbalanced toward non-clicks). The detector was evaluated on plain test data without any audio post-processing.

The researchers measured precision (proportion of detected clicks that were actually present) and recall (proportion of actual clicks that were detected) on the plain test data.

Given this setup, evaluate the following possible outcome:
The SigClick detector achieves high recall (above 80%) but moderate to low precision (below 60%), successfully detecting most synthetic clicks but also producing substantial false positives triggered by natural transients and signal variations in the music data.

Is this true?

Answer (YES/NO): NO